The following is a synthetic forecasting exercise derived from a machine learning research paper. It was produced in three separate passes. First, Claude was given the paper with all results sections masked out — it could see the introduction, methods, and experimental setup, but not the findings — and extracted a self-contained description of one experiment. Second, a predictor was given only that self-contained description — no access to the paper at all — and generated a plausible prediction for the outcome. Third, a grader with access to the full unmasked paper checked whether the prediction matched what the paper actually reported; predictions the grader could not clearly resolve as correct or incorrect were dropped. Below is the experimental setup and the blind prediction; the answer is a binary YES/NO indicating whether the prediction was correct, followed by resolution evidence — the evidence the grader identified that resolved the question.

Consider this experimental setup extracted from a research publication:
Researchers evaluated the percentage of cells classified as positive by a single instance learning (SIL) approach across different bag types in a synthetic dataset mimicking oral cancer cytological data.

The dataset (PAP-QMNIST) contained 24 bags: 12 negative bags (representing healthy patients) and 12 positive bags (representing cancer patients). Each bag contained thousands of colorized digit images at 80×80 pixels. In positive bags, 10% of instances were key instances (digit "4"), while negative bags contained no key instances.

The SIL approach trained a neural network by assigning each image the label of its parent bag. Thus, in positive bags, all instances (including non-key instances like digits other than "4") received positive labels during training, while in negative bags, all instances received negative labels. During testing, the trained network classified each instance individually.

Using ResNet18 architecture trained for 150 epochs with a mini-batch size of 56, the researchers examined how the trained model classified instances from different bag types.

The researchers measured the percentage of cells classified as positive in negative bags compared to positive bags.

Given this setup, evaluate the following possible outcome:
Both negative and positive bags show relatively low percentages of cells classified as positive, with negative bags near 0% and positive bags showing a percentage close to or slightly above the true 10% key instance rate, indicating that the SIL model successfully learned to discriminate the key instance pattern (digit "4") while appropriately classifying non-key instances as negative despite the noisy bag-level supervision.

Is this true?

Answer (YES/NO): YES